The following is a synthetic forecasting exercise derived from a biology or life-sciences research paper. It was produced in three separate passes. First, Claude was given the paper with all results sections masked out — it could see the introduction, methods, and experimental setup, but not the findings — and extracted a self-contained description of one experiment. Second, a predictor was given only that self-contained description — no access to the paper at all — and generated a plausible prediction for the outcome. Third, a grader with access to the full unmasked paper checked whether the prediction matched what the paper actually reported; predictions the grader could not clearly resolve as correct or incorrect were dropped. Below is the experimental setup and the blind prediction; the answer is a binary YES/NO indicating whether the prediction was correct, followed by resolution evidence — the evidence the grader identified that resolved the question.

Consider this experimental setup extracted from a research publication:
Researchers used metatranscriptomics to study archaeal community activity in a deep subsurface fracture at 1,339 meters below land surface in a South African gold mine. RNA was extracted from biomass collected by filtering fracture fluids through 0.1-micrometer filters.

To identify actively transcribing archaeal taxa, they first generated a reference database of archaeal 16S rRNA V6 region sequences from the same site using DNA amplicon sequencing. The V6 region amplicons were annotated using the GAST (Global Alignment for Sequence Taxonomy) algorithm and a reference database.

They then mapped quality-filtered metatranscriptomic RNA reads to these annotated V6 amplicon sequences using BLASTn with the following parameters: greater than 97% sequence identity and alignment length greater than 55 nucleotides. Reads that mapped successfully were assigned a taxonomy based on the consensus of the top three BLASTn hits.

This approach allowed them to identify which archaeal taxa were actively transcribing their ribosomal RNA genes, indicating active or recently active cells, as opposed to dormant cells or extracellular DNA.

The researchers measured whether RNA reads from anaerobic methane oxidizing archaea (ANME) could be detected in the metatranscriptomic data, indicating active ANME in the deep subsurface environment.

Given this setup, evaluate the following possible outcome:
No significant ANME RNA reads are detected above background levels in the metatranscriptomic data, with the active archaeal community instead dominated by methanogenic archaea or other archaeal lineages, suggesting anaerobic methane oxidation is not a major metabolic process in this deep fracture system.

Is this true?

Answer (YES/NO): NO